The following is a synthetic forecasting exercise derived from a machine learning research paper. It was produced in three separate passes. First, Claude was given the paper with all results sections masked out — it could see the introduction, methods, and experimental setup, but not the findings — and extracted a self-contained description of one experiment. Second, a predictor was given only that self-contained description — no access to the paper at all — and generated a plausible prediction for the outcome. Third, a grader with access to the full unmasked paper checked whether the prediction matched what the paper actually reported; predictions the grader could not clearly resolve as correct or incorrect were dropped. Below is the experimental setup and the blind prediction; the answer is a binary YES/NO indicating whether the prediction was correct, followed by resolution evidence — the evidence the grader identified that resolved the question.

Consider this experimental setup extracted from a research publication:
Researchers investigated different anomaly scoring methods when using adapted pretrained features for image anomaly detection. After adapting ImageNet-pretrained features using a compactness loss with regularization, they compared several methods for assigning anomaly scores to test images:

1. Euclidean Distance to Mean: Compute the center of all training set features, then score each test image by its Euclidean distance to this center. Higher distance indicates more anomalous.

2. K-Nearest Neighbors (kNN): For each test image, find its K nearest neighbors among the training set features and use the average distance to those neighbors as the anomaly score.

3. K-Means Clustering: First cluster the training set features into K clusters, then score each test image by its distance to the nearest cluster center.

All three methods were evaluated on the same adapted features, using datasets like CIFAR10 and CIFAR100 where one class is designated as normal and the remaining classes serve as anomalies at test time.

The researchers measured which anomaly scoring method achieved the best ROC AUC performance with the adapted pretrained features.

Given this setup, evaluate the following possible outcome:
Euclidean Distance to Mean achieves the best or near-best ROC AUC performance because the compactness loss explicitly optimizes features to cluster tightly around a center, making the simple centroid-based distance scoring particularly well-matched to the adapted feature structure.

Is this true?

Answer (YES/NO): NO